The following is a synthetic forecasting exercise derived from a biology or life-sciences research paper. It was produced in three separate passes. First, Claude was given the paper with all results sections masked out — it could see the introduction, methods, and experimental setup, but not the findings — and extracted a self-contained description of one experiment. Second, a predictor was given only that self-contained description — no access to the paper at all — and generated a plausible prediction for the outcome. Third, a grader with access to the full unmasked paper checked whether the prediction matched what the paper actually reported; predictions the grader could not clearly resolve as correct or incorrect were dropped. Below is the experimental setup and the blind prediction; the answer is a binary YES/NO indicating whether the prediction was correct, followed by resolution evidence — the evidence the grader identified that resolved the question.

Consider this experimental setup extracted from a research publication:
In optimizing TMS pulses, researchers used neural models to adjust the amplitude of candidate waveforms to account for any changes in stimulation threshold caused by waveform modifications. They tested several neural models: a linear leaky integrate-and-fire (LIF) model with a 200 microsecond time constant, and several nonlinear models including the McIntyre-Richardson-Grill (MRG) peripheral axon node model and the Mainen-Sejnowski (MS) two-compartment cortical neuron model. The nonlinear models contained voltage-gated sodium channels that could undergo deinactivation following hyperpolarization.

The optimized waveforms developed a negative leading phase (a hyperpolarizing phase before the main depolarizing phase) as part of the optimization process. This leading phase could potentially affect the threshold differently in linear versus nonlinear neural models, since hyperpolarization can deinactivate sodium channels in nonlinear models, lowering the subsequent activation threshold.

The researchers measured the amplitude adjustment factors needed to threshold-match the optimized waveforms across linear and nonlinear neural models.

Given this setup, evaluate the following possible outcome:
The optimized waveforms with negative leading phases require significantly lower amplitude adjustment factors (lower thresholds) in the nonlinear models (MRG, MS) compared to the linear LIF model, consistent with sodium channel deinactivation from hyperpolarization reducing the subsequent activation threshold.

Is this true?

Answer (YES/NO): YES